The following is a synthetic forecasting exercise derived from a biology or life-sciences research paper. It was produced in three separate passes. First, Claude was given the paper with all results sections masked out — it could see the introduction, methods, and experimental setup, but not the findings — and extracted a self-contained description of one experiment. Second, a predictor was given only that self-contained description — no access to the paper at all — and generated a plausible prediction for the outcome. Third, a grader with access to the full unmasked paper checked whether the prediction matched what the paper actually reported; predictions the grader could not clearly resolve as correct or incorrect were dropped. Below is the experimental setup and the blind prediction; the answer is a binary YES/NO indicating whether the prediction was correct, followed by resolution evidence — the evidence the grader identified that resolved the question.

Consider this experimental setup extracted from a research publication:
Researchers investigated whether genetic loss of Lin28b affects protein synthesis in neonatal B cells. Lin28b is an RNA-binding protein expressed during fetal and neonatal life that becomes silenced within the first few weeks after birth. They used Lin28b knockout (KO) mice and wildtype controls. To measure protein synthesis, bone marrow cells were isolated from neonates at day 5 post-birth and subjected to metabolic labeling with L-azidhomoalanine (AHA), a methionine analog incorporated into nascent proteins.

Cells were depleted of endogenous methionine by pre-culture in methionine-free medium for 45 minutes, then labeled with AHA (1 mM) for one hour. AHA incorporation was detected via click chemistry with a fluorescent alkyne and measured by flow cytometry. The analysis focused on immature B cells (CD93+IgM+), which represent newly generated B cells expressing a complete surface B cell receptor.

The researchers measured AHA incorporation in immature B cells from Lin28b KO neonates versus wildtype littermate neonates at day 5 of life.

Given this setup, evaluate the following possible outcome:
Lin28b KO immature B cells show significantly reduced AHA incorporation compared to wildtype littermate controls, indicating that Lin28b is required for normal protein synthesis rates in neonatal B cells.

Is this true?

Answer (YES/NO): YES